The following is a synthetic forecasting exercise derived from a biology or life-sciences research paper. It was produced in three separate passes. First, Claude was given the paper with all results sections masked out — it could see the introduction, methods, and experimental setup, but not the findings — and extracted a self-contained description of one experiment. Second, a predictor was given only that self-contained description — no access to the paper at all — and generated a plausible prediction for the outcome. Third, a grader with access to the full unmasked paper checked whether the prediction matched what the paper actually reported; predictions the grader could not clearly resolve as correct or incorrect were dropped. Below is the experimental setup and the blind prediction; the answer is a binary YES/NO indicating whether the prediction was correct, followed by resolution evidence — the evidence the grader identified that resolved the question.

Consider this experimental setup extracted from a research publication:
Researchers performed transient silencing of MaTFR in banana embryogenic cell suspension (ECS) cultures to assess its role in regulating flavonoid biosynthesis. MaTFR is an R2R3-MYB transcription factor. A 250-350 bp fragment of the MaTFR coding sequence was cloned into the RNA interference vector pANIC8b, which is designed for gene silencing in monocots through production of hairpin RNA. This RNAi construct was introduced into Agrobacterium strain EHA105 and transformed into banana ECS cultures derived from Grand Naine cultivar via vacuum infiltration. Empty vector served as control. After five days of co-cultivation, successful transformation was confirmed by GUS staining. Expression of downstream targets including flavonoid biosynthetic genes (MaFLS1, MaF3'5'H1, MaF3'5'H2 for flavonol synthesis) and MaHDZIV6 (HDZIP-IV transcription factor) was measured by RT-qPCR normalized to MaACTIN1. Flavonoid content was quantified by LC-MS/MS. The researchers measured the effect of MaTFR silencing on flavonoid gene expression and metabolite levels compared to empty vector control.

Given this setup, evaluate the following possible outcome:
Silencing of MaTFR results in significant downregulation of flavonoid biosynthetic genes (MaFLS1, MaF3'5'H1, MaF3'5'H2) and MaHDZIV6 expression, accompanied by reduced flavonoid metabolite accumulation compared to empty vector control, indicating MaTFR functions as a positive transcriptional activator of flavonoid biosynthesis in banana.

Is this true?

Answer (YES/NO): NO